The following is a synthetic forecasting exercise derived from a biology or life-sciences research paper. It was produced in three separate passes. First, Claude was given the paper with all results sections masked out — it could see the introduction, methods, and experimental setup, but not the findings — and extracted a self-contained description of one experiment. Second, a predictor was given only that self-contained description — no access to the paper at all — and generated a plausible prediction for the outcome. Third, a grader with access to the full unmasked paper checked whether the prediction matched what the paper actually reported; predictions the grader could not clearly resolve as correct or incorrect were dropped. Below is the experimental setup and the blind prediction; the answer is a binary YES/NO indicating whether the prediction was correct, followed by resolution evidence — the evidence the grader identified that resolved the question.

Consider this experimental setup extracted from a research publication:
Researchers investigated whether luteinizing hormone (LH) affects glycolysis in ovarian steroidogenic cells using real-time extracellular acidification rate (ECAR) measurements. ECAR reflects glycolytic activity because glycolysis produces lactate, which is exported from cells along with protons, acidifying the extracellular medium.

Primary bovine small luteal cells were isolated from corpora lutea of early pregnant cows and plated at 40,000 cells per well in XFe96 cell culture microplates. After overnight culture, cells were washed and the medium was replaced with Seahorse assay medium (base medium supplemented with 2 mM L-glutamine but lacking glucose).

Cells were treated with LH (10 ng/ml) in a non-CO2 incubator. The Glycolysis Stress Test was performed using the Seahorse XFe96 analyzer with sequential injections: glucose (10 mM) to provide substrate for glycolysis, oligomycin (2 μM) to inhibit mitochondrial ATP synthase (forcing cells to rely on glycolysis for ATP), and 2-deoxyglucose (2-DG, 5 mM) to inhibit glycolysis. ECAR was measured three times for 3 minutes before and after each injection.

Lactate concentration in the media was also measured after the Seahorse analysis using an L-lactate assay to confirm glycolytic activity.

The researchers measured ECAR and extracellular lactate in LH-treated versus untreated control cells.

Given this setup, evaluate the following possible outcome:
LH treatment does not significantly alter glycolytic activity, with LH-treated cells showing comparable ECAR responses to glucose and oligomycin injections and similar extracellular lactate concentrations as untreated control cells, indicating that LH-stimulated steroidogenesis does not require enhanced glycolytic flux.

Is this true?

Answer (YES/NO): NO